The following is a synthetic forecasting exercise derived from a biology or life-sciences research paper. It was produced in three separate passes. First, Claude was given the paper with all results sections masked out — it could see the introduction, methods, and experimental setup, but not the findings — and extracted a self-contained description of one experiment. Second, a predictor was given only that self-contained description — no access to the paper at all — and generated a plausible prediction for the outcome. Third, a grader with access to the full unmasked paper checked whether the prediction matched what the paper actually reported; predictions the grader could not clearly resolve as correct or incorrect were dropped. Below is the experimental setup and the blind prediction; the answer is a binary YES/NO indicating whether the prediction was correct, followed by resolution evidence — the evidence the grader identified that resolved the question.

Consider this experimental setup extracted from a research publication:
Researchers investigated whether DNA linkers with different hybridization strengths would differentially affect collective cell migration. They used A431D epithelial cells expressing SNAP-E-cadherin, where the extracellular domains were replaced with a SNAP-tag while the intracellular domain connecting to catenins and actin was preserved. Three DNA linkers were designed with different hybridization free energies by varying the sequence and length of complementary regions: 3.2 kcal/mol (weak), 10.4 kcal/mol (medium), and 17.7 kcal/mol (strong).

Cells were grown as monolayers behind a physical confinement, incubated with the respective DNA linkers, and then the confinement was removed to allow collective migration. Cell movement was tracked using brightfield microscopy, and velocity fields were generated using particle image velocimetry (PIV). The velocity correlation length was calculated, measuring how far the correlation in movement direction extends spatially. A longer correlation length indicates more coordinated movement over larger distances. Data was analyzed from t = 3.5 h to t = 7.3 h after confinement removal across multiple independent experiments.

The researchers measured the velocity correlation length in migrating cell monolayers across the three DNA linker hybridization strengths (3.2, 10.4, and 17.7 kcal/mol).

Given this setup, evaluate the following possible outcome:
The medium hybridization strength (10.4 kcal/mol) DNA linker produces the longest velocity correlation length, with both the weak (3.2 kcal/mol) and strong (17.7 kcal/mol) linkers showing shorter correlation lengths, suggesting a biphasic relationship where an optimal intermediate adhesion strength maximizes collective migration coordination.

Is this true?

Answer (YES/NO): NO